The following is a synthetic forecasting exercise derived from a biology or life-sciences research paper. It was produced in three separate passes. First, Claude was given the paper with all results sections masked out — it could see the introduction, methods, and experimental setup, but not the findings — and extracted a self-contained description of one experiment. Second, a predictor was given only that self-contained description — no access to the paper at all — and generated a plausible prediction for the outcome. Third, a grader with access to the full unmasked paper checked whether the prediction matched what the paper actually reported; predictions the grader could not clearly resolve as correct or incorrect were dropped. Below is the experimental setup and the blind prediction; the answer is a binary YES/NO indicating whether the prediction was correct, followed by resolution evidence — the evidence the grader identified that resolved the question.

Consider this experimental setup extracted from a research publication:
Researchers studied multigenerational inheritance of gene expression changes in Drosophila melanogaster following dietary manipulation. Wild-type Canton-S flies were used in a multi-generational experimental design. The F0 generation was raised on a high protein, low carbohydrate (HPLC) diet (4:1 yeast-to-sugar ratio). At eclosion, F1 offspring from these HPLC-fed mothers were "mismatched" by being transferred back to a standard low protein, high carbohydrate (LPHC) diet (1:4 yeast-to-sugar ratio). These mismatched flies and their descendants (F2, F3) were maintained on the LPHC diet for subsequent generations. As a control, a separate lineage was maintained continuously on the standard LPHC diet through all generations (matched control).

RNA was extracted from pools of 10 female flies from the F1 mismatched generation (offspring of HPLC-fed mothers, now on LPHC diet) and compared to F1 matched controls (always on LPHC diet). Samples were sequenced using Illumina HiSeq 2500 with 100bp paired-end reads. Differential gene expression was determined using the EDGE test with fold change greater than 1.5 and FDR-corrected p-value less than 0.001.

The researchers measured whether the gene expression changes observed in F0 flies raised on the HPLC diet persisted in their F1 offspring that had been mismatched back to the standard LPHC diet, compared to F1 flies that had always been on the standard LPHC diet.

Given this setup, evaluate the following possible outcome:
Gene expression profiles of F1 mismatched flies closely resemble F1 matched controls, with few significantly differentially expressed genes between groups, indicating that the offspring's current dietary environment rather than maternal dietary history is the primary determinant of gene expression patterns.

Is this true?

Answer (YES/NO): NO